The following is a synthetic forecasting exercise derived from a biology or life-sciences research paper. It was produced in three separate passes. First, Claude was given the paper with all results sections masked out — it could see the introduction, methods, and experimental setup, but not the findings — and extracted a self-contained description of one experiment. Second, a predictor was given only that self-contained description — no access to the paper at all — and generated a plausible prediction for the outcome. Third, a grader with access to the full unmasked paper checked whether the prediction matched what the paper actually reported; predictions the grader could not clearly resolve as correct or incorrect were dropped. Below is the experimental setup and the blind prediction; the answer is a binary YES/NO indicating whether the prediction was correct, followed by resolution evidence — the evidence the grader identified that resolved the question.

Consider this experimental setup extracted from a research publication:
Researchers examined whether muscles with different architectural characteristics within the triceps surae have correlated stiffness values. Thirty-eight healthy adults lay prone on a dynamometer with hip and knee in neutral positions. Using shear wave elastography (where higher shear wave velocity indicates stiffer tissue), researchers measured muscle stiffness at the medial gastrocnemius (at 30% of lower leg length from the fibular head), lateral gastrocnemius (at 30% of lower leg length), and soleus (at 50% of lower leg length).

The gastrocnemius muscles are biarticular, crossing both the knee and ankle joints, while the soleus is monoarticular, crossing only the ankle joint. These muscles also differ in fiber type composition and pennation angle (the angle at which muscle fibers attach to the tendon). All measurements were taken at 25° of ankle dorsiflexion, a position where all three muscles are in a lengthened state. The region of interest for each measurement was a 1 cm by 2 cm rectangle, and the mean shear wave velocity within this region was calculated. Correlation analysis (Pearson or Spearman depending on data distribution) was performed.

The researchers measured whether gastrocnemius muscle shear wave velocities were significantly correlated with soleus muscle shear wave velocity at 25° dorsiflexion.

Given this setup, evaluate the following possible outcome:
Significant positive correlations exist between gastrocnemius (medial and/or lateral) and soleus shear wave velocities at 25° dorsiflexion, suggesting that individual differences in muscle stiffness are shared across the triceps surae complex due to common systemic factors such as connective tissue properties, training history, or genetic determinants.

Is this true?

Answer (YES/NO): NO